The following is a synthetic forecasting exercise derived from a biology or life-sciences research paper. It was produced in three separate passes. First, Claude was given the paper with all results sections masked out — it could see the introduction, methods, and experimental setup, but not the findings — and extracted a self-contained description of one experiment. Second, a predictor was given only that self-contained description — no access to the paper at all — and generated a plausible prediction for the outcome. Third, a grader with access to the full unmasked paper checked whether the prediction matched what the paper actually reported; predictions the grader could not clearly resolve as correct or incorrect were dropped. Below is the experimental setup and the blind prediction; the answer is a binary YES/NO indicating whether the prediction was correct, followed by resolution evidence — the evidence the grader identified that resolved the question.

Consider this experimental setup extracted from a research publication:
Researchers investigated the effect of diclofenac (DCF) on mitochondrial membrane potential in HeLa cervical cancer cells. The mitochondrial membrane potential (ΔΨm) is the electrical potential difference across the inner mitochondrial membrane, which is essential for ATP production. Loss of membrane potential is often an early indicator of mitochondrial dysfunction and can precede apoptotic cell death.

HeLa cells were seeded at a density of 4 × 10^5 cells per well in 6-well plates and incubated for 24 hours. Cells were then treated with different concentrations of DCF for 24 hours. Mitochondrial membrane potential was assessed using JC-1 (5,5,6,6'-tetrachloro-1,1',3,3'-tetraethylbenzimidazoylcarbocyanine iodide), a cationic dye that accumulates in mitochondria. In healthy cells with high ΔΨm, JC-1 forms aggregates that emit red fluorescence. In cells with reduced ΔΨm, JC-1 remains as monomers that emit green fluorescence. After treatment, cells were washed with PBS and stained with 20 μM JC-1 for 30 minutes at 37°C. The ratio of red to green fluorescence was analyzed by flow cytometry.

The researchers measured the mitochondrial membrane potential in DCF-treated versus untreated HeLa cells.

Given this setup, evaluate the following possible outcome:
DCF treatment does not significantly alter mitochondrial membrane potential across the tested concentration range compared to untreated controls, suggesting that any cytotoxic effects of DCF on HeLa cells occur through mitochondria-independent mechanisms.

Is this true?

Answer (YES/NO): NO